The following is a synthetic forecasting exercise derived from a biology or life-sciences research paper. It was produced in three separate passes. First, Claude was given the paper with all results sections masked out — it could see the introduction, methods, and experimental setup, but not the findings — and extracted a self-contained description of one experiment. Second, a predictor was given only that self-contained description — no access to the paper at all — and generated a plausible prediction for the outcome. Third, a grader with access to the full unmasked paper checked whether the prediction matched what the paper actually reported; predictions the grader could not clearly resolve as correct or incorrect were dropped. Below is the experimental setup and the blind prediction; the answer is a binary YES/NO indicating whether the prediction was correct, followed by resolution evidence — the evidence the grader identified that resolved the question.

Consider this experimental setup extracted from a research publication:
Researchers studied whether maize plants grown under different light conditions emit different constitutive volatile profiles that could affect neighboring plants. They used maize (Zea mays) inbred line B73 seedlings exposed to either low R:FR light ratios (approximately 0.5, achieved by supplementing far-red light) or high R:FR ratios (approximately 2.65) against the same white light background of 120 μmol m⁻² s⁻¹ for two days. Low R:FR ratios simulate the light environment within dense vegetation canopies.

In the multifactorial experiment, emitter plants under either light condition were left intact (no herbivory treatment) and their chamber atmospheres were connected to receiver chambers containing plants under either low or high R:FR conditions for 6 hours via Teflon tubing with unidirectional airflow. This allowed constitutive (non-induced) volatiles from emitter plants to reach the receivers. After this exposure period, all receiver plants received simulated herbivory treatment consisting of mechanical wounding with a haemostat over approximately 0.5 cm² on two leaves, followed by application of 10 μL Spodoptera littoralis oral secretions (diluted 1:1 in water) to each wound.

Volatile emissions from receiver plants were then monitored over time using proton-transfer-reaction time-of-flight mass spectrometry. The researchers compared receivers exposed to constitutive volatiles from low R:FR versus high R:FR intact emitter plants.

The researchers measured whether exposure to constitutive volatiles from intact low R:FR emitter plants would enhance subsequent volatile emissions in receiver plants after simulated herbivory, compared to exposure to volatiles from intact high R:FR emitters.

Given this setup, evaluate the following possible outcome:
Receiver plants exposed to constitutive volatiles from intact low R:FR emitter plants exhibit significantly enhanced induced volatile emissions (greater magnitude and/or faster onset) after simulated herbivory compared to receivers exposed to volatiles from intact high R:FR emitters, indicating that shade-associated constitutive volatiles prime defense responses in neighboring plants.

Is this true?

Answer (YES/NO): YES